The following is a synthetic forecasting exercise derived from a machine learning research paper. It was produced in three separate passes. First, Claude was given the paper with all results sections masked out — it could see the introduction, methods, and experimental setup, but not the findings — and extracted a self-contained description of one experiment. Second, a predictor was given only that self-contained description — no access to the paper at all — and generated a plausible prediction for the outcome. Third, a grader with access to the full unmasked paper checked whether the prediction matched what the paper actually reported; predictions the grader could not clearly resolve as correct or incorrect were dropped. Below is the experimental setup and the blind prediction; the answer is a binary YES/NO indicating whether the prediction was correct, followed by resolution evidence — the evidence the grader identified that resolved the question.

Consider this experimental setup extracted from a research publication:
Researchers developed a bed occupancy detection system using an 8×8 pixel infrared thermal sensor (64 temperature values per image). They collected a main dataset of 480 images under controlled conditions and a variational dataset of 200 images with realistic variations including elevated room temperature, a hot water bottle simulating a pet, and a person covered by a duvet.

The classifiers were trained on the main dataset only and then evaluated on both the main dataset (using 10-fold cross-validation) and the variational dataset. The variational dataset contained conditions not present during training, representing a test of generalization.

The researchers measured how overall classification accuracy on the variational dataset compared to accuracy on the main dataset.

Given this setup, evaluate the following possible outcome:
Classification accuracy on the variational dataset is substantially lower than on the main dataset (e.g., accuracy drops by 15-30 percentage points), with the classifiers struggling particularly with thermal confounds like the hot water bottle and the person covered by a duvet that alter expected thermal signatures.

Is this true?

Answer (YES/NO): NO